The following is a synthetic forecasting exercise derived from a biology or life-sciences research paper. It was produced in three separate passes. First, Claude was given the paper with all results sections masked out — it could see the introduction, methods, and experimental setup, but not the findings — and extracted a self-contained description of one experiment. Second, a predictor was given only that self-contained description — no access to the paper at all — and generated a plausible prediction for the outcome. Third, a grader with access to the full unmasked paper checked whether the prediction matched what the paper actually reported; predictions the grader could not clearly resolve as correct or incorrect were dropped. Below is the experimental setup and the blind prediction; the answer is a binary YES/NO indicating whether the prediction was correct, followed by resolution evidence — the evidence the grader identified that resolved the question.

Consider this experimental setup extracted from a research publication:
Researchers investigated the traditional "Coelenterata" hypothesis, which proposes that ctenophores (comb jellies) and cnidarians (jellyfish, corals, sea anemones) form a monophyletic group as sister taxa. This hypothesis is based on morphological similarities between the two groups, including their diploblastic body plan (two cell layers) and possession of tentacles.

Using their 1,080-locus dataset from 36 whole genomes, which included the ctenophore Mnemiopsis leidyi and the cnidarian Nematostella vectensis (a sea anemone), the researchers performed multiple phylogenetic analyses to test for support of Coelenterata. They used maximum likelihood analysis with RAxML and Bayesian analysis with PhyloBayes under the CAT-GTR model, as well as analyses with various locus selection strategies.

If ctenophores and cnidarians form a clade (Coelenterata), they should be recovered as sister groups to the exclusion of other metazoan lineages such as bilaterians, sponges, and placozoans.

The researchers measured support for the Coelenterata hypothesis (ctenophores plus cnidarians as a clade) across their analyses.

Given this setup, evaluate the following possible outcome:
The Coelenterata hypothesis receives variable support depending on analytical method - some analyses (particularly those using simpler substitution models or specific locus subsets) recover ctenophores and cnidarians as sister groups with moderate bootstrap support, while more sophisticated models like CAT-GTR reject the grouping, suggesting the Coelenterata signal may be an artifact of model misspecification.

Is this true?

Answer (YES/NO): NO